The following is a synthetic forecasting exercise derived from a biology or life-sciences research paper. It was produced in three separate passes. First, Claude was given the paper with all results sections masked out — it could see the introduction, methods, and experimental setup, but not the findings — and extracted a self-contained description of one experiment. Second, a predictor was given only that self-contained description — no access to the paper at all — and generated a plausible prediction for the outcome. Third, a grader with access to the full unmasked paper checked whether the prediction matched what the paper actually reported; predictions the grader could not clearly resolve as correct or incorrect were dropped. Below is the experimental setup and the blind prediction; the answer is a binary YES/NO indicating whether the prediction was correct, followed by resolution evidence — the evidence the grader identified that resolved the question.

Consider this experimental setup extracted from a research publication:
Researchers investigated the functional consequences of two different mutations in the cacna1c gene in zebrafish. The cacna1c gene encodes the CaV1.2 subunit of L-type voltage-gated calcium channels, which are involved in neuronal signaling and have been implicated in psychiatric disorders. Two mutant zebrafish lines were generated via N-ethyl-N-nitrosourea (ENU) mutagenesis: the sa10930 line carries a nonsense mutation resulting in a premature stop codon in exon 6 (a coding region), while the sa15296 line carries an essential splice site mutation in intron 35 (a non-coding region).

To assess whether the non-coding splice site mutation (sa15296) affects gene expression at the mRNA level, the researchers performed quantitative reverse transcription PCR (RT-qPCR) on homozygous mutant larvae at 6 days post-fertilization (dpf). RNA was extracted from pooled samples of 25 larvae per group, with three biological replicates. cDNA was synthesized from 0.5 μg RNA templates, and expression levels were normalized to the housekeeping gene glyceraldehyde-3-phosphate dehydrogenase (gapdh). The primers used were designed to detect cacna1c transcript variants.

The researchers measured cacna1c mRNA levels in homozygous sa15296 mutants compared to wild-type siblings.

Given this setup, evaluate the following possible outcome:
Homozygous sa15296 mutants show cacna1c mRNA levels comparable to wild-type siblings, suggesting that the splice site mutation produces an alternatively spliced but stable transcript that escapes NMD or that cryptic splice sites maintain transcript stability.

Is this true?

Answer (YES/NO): NO